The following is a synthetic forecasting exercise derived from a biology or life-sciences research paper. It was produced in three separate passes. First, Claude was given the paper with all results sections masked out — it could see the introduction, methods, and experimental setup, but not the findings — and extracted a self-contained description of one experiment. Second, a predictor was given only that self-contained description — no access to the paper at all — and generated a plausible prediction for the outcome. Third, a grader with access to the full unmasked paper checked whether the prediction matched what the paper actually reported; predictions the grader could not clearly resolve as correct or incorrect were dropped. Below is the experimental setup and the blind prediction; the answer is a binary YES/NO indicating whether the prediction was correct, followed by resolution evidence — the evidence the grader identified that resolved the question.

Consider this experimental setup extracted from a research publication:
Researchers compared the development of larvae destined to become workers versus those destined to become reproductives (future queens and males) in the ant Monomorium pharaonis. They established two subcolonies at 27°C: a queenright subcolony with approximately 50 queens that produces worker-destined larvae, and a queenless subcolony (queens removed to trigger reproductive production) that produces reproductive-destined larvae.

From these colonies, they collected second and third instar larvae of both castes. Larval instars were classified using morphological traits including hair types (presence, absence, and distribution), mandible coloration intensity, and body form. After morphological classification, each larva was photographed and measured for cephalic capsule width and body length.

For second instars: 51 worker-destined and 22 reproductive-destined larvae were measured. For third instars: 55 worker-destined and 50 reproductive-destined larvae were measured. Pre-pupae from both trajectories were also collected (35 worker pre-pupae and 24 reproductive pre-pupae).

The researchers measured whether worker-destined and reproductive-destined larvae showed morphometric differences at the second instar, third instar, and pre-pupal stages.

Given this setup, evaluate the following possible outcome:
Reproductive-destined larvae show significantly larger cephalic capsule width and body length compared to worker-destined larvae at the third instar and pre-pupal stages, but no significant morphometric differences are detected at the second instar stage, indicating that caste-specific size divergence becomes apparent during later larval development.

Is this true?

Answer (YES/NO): NO